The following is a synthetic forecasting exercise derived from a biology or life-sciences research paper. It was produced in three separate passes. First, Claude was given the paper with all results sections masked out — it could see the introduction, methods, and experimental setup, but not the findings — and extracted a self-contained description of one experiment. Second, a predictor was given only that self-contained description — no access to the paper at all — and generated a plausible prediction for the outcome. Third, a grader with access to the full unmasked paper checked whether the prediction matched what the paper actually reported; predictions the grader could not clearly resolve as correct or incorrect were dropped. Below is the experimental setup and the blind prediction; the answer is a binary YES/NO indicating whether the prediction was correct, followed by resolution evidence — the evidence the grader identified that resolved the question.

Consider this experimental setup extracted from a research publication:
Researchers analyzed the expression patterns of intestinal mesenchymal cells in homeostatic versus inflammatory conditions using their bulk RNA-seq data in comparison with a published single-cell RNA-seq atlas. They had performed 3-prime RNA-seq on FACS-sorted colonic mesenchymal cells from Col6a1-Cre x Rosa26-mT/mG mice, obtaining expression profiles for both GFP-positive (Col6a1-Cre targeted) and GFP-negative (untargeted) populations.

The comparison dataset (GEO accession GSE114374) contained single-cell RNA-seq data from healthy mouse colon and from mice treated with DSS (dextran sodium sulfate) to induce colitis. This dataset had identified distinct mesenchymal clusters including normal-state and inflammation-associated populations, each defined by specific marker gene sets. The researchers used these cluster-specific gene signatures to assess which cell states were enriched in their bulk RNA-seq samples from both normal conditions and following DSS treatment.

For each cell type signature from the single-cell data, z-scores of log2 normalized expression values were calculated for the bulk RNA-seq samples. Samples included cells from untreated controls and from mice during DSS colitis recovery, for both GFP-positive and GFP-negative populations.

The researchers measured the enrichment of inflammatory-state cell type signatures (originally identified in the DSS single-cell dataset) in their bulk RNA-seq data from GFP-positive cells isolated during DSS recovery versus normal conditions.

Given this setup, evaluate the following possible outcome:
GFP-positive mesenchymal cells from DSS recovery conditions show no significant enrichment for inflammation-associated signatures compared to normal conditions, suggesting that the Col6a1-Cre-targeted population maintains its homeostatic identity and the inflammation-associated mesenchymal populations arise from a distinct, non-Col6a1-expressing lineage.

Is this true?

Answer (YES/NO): NO